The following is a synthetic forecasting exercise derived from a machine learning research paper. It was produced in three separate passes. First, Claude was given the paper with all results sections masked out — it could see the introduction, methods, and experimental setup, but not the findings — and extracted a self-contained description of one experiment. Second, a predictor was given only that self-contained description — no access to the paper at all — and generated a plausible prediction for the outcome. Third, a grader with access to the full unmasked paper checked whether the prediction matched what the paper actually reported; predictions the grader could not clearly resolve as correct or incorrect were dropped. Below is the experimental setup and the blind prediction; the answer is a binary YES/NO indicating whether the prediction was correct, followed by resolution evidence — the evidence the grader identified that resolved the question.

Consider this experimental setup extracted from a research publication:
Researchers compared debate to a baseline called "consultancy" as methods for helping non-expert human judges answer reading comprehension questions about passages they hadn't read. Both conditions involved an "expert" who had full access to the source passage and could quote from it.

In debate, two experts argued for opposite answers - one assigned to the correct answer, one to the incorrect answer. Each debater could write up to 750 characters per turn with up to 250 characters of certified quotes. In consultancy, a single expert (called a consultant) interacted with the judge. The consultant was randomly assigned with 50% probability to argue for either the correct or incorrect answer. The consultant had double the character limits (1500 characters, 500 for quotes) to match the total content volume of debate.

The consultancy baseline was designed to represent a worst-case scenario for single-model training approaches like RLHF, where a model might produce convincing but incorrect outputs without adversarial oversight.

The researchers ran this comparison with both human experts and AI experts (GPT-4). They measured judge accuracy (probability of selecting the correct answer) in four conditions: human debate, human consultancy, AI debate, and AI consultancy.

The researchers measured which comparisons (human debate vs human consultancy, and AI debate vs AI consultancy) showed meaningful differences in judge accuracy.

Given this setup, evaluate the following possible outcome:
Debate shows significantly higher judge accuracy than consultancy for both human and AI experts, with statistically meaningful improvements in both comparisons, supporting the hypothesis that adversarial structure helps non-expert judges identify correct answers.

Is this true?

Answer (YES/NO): NO